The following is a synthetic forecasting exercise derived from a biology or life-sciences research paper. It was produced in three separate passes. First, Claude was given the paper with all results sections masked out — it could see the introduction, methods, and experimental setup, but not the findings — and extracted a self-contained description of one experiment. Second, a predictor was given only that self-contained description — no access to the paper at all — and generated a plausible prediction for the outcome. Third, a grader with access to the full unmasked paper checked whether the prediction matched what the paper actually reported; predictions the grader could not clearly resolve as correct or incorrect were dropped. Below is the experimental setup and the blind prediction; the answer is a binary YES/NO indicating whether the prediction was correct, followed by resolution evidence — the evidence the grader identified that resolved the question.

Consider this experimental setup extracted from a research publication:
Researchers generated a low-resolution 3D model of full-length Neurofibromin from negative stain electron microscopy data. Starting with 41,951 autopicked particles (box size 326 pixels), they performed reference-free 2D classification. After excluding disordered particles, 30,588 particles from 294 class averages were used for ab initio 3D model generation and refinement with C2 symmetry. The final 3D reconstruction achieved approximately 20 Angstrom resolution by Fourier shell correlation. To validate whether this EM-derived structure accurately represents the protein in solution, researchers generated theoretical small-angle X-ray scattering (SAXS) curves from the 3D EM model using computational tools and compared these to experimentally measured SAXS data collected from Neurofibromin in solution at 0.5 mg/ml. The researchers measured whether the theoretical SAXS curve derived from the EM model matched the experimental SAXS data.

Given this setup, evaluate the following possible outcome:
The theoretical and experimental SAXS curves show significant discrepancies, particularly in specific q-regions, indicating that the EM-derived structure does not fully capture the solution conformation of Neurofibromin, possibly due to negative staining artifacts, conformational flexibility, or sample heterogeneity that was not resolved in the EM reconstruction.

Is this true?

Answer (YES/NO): NO